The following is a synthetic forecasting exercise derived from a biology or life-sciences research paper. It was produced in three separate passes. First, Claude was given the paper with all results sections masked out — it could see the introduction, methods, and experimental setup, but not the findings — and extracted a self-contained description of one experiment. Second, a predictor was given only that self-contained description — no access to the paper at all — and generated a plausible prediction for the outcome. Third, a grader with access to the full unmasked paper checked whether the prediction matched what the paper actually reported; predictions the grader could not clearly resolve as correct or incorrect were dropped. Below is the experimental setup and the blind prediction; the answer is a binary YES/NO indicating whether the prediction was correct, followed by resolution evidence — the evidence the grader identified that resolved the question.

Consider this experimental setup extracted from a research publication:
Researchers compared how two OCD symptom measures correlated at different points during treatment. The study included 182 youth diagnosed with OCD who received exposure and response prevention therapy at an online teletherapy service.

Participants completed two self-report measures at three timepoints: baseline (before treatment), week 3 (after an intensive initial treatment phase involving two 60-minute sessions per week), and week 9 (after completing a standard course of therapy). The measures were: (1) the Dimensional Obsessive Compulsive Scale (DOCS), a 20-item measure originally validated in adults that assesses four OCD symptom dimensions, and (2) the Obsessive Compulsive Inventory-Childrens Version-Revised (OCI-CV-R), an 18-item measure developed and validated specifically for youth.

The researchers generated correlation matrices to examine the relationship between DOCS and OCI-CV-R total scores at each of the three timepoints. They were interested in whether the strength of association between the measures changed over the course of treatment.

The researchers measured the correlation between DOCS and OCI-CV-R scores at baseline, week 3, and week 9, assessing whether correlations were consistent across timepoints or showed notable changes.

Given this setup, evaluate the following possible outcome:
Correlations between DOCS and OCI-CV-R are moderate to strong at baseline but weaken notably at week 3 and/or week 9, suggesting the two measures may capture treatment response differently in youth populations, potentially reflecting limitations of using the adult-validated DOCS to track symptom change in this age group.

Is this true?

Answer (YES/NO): NO